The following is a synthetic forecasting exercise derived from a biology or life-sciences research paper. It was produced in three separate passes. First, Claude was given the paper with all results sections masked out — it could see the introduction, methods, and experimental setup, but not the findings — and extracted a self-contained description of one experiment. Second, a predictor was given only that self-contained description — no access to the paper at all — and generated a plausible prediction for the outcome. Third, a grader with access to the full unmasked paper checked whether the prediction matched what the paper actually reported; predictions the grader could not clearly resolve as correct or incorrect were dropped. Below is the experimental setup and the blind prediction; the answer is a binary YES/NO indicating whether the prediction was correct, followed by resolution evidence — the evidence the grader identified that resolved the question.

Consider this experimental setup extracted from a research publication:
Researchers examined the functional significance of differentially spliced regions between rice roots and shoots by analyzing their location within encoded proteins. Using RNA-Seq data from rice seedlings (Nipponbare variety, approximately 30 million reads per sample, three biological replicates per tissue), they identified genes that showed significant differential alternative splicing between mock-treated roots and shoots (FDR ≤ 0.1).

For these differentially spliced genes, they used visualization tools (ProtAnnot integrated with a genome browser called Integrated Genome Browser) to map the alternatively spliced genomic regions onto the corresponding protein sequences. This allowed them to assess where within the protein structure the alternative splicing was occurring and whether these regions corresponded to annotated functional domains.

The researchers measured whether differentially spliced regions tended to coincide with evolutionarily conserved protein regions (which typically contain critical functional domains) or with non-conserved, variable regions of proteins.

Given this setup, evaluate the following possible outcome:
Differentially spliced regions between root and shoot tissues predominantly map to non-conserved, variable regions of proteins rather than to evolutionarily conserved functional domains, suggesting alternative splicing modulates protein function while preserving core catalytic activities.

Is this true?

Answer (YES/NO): NO